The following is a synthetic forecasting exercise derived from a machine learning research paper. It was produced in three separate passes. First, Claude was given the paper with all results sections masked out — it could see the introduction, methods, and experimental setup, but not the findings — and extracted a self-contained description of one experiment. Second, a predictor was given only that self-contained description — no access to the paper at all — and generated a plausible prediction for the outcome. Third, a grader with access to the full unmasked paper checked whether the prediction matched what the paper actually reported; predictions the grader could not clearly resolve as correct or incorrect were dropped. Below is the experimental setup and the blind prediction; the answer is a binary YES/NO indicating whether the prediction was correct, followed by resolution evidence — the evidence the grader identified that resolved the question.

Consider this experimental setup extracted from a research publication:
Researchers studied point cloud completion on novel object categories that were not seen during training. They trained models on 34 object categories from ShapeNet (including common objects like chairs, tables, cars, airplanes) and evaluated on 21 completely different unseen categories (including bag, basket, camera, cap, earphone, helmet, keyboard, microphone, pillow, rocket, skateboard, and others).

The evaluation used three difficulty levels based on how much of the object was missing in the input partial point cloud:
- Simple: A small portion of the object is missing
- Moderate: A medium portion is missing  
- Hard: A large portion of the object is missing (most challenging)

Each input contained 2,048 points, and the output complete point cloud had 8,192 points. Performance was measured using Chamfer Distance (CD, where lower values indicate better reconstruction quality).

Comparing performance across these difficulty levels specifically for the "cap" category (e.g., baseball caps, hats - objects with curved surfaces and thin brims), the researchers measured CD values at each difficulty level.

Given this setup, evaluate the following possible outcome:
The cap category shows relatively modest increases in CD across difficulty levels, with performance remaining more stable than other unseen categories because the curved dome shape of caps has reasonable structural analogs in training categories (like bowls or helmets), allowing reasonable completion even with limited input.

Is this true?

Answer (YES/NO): NO